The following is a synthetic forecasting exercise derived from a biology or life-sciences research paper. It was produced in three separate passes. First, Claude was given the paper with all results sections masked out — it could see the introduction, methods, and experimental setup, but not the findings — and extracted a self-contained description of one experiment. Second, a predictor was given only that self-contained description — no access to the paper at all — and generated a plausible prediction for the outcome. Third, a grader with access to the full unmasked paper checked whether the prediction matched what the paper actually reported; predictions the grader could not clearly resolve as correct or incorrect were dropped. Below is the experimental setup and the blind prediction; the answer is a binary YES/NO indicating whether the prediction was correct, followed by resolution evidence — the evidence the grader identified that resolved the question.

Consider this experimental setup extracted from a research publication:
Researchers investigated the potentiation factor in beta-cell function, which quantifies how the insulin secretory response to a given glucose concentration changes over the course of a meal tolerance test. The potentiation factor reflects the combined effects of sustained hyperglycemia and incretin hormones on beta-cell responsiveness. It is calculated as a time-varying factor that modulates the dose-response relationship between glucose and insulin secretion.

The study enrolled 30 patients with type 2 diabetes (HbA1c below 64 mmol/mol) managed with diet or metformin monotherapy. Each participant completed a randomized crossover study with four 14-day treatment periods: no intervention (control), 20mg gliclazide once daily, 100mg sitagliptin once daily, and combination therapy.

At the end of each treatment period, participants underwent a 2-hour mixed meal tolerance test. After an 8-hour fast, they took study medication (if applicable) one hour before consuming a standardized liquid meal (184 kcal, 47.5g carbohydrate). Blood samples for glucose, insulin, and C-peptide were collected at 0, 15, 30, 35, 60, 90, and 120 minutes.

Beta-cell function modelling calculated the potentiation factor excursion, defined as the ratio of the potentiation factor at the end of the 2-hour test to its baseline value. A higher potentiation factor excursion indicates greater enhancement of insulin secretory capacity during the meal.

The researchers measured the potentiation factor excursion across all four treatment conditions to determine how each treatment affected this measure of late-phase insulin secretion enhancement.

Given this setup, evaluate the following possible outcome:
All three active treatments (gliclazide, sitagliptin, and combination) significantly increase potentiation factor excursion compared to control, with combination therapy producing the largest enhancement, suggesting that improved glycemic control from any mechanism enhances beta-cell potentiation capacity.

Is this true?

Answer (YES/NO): NO